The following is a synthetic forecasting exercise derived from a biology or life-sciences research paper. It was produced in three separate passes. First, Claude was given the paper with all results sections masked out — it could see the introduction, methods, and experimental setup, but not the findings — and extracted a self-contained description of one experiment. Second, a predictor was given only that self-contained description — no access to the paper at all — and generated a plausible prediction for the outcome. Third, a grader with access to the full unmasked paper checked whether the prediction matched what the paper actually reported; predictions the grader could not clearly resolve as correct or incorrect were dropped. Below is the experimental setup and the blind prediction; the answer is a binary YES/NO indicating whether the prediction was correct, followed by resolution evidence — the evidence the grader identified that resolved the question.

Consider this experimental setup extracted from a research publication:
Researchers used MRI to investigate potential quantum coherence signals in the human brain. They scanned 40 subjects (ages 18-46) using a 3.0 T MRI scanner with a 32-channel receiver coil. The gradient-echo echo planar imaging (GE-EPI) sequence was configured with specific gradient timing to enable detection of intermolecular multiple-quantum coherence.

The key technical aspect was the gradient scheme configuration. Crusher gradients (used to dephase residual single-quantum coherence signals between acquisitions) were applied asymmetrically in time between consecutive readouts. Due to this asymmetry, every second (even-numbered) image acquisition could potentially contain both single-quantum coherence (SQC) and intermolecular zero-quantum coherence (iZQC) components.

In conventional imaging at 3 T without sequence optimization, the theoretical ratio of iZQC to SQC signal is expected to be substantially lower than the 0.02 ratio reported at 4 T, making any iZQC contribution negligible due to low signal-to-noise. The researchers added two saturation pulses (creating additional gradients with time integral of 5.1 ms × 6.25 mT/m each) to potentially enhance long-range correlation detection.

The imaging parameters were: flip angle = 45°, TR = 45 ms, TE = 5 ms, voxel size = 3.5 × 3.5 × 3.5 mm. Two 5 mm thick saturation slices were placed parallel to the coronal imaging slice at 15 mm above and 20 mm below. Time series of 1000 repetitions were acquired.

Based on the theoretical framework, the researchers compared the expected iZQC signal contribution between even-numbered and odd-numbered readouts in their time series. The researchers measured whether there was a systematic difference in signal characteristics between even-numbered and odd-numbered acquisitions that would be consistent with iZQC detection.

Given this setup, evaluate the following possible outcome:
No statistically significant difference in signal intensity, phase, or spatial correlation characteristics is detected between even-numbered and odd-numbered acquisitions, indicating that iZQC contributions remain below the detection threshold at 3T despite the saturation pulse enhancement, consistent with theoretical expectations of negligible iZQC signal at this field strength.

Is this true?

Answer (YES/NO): NO